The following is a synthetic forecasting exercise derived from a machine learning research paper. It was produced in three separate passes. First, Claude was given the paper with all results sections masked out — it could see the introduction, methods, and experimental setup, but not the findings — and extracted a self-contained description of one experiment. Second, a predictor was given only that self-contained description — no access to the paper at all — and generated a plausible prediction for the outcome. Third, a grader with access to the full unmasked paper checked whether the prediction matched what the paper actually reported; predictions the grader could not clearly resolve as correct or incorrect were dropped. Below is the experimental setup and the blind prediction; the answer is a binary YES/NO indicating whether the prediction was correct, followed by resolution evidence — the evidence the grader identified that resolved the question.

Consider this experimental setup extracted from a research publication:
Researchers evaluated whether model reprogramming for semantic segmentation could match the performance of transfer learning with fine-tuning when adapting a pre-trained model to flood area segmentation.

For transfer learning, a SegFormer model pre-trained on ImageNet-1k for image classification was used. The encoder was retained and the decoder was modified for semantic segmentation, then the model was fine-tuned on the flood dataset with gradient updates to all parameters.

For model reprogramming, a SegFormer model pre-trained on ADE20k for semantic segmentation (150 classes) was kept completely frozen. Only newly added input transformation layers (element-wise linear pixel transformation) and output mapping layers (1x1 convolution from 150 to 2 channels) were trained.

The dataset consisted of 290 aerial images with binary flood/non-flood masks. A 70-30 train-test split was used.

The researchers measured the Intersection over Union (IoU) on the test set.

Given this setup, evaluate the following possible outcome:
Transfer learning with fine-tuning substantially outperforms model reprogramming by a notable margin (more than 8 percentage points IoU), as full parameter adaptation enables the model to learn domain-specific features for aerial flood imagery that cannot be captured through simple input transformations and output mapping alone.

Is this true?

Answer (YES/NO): NO